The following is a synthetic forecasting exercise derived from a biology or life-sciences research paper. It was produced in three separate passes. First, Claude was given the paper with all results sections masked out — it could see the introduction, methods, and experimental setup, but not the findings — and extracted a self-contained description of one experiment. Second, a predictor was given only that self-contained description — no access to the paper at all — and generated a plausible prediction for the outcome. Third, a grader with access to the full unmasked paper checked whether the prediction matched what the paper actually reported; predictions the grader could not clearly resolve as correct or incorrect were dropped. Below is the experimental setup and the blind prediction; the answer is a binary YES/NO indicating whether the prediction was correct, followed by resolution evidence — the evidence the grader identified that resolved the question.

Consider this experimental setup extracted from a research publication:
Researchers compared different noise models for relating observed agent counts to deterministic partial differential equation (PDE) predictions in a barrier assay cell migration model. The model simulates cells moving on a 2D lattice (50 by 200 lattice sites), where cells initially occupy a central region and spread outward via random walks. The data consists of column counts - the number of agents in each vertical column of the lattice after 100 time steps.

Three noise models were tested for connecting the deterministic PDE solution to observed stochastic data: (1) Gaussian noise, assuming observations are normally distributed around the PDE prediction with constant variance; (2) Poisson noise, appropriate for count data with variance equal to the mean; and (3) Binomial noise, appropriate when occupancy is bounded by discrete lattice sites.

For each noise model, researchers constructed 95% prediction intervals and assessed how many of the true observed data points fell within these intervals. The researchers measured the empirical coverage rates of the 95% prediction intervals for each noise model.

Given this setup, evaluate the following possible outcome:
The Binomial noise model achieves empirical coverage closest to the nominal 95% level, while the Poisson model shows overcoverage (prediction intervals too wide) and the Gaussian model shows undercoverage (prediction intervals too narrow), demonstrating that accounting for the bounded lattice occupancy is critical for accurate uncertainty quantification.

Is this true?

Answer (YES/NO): NO